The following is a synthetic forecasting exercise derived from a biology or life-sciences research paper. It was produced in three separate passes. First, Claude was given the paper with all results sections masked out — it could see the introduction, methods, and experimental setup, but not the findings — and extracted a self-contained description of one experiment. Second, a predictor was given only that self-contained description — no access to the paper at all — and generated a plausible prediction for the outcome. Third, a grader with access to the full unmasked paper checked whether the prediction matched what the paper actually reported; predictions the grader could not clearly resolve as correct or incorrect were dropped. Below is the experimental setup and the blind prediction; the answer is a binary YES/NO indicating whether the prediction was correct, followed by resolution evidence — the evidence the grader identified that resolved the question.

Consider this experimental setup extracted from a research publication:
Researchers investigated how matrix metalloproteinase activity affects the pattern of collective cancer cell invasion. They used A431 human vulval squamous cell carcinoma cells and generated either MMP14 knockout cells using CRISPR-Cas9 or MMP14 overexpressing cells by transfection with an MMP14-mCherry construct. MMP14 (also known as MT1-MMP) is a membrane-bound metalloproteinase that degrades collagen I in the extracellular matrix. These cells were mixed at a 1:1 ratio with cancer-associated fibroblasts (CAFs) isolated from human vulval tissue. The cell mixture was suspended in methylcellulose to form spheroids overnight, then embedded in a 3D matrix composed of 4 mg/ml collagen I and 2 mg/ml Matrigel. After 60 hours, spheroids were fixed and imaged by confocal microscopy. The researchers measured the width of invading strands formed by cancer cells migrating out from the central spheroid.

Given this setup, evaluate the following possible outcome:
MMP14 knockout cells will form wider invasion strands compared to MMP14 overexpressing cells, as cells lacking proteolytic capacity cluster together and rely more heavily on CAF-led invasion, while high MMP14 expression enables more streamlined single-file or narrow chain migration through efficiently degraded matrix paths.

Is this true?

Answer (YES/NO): NO